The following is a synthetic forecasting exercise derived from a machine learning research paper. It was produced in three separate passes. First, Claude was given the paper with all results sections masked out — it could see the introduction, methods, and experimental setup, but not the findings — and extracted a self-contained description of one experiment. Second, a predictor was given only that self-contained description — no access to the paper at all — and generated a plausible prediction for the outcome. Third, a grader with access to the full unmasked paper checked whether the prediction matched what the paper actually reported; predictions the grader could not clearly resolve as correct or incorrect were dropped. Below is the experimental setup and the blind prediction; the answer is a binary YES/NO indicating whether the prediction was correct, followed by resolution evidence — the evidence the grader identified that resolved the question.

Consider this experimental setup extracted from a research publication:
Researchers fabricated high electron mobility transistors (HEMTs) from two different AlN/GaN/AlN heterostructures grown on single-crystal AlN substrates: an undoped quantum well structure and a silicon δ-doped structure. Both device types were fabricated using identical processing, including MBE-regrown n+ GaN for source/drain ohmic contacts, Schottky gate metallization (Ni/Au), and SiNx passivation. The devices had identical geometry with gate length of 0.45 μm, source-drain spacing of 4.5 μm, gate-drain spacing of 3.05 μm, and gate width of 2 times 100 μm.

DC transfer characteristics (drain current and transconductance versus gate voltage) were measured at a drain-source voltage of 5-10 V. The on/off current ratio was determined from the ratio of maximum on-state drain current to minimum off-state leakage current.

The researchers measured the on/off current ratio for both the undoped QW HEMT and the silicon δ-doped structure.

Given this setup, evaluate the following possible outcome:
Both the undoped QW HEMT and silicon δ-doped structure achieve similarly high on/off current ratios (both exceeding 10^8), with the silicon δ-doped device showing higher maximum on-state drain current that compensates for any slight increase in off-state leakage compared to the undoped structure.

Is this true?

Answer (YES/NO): NO